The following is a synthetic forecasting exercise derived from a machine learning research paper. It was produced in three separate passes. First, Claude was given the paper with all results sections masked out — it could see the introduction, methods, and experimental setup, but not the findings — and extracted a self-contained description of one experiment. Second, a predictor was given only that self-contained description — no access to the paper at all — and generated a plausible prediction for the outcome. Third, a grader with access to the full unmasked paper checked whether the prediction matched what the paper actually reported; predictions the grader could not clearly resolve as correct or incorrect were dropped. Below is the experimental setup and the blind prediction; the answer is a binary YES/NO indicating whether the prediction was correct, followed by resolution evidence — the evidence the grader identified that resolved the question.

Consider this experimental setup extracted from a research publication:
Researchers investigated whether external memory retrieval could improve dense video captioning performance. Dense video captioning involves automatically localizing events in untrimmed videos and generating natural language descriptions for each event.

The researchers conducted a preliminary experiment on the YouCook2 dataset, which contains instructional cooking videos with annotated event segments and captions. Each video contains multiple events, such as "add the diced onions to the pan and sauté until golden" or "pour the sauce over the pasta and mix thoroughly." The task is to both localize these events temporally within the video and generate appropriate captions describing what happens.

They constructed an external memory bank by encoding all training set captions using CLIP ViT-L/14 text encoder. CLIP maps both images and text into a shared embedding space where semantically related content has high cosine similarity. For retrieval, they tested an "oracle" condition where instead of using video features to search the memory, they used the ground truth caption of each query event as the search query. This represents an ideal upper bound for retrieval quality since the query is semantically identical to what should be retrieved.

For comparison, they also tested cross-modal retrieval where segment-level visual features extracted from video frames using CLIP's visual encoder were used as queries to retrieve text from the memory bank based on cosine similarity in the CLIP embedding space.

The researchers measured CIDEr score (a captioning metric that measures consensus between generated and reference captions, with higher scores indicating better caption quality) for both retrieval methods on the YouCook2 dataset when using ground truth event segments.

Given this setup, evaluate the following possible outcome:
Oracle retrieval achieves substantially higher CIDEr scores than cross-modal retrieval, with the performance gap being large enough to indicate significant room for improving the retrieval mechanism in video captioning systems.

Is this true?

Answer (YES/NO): YES